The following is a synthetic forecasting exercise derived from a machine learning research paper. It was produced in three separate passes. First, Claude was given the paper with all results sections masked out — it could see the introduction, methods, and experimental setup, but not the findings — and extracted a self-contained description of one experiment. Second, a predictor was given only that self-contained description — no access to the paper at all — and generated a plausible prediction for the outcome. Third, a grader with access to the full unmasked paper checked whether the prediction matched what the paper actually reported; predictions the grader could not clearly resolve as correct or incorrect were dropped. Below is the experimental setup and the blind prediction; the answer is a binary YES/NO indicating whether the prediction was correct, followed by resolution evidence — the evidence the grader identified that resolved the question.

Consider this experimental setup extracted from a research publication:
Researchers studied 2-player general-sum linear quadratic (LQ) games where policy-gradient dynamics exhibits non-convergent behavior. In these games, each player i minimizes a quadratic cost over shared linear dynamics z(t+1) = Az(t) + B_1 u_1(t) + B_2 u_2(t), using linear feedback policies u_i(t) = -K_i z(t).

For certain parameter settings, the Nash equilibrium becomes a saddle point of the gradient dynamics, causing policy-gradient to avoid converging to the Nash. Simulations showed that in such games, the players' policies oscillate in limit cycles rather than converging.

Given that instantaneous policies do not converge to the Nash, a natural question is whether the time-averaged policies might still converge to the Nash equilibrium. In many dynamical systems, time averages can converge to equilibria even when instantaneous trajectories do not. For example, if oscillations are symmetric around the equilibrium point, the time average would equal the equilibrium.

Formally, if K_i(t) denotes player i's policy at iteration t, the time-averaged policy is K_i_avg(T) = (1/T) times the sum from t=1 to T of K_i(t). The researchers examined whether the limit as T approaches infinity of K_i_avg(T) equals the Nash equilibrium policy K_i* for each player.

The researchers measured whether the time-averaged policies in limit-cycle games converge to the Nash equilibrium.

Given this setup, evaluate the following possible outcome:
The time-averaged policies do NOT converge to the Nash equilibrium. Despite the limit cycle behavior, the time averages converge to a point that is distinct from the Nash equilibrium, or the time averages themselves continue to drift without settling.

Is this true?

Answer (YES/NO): YES